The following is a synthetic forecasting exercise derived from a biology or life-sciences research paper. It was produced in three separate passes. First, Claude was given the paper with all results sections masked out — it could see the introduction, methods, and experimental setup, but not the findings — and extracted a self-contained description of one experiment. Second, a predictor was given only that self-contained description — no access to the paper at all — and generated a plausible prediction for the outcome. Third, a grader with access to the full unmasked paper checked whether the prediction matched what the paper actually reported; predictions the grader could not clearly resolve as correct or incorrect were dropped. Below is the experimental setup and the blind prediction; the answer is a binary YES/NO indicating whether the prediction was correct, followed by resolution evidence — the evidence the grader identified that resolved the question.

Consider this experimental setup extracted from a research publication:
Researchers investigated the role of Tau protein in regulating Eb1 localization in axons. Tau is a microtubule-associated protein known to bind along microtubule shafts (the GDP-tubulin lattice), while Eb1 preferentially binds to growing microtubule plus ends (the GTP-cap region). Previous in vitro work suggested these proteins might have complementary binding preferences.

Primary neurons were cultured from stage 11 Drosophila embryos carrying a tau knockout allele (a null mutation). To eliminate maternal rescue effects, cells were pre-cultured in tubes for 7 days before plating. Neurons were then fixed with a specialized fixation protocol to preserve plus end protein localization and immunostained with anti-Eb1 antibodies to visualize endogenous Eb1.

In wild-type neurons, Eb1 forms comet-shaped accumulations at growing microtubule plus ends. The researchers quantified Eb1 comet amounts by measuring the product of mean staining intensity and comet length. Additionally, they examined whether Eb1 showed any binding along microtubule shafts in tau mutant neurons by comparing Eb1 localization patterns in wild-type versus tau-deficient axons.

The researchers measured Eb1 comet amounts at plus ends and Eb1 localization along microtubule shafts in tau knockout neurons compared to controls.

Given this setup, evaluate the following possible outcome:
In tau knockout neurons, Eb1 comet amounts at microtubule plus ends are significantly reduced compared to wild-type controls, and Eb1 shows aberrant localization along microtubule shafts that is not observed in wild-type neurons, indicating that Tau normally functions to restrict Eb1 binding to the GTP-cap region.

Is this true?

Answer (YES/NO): YES